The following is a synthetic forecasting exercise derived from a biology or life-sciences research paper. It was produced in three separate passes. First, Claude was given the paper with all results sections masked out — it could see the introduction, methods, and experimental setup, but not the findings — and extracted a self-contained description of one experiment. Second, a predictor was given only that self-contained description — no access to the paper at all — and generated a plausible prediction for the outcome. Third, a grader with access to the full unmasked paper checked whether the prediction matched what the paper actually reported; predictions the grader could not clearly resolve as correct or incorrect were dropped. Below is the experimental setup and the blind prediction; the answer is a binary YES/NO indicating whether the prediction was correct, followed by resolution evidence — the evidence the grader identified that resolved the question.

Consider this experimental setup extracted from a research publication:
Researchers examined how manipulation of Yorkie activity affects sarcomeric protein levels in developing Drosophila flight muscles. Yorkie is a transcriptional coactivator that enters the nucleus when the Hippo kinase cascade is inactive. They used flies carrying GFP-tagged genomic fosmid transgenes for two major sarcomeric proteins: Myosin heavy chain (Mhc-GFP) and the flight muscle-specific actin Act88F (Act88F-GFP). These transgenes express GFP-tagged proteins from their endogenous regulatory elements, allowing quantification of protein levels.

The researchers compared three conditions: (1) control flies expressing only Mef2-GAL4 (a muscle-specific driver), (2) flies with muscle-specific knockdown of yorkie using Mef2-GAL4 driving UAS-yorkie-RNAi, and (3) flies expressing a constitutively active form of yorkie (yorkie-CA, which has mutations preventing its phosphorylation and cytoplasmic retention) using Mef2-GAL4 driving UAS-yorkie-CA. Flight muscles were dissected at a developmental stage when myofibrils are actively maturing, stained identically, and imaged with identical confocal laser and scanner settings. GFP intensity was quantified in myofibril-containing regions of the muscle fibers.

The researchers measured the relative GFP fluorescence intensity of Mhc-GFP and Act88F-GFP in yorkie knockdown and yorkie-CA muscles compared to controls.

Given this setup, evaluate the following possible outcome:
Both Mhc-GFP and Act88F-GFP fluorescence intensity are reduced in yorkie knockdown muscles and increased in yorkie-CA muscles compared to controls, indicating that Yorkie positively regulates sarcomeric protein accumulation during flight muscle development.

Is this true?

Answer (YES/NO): YES